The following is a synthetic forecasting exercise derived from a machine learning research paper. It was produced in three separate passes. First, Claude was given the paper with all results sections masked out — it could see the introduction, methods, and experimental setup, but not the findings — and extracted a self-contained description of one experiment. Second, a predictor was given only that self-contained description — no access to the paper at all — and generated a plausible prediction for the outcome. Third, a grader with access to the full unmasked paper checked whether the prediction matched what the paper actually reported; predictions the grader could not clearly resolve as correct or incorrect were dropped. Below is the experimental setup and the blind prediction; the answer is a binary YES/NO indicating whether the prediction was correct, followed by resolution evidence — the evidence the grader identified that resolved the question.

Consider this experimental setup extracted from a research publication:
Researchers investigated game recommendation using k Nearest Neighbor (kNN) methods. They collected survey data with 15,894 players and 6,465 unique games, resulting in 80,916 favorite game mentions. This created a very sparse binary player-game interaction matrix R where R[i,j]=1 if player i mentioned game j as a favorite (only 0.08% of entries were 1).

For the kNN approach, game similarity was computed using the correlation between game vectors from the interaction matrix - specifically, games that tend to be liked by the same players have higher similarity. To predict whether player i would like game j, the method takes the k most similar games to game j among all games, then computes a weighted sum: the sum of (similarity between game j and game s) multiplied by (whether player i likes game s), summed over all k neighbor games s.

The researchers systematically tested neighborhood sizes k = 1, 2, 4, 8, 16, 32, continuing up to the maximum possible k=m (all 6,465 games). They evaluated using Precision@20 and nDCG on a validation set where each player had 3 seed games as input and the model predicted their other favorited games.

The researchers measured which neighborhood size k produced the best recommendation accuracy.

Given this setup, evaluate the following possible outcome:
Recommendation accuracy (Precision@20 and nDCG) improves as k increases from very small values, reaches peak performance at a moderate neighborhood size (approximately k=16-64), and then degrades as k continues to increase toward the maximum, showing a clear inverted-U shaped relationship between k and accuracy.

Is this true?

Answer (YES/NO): NO